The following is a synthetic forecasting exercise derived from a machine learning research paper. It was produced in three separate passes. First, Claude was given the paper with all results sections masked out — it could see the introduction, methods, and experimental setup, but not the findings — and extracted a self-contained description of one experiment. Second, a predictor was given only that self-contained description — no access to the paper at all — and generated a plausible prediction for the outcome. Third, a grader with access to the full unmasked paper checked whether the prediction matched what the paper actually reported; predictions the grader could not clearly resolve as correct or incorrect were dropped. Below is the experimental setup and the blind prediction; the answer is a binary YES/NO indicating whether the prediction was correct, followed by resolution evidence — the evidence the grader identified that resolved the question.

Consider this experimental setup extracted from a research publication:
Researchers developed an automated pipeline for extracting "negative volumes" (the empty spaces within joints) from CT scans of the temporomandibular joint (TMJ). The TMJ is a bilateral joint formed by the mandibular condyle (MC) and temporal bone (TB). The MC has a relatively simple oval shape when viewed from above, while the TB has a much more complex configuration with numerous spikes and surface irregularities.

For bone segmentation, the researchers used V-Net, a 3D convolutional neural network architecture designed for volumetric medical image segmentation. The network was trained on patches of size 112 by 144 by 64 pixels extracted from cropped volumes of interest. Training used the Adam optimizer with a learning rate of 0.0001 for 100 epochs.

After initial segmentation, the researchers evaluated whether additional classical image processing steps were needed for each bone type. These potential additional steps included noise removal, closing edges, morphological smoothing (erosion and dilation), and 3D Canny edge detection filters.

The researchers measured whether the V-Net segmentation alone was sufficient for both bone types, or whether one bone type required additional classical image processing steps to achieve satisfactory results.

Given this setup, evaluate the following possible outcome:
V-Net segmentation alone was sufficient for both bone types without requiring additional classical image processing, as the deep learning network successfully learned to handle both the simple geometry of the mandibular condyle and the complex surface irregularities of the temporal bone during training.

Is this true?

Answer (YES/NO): NO